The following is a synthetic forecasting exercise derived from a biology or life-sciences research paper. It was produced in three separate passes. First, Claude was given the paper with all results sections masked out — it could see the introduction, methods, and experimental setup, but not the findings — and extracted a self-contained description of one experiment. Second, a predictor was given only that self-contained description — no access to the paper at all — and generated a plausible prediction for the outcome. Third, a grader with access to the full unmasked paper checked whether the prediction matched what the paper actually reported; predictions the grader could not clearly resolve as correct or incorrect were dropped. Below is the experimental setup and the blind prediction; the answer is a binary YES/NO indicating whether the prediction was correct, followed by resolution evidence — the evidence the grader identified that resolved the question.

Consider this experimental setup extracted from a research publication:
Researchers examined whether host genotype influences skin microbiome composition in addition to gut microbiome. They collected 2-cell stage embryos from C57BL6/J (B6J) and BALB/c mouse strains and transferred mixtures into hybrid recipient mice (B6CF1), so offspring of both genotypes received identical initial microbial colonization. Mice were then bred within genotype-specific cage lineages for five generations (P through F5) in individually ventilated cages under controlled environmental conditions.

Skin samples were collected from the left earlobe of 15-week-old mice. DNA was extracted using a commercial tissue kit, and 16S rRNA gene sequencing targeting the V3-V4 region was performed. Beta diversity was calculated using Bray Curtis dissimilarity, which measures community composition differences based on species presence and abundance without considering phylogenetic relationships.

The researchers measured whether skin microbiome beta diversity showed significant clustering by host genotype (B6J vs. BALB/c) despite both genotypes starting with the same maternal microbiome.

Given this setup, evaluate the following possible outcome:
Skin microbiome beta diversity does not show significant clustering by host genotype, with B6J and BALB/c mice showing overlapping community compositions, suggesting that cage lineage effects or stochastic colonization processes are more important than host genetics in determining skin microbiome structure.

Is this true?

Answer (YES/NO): NO